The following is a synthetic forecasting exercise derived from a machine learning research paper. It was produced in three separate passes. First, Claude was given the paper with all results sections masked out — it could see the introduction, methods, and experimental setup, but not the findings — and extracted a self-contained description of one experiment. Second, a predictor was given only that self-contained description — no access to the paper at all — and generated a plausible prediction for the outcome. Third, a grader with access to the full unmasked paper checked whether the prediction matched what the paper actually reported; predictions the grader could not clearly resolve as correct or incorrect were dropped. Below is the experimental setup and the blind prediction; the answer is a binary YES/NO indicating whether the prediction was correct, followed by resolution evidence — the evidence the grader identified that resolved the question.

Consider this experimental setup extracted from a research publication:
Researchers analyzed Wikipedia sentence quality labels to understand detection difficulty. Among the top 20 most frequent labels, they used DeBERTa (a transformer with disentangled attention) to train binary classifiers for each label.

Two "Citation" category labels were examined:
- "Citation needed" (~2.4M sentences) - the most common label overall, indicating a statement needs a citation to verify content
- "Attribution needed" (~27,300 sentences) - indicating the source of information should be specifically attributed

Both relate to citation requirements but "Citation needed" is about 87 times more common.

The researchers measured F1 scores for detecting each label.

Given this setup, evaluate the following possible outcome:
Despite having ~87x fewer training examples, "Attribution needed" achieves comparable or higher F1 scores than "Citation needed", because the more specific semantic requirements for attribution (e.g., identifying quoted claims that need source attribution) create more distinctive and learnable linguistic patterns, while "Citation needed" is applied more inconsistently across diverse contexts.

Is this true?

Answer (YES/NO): YES